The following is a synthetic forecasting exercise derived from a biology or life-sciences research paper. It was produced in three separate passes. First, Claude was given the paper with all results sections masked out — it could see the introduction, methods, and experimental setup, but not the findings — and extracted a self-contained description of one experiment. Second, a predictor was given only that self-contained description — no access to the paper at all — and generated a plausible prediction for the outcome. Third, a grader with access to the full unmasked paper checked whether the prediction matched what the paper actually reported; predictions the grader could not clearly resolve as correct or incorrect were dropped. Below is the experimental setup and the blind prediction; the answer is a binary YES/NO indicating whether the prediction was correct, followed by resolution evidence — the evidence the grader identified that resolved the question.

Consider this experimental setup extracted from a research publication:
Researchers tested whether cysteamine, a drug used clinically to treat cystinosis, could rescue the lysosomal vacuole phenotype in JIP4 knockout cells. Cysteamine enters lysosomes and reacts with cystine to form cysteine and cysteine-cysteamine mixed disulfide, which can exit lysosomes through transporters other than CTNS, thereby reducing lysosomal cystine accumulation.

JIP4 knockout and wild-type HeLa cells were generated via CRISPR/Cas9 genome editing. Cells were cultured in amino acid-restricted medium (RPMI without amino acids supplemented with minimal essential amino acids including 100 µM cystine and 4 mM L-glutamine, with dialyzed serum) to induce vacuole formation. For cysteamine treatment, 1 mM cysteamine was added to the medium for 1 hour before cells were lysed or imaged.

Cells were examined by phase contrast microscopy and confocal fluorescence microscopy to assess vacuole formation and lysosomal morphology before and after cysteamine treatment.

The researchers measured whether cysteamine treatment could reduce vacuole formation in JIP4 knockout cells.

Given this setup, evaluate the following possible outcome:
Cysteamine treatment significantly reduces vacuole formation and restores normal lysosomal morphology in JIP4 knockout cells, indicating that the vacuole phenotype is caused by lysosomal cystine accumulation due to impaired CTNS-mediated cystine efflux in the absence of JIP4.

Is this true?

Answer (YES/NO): YES